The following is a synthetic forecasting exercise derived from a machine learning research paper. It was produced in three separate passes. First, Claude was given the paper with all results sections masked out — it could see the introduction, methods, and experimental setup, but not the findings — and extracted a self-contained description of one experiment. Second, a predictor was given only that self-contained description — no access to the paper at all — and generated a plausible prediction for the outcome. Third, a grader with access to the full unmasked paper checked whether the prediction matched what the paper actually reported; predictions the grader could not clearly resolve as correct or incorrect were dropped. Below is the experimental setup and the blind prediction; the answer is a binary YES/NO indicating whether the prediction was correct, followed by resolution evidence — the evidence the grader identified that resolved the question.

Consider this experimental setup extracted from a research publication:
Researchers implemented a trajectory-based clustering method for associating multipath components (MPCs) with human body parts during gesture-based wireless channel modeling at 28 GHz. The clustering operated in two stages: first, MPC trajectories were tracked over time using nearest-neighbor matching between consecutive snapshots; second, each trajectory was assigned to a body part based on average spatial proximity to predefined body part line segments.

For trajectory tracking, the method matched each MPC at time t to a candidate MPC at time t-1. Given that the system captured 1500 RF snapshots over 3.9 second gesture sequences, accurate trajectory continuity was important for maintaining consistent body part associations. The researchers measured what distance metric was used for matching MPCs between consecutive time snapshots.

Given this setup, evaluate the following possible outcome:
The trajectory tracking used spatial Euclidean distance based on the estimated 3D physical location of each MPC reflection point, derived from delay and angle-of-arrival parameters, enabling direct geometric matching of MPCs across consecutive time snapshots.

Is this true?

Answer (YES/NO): YES